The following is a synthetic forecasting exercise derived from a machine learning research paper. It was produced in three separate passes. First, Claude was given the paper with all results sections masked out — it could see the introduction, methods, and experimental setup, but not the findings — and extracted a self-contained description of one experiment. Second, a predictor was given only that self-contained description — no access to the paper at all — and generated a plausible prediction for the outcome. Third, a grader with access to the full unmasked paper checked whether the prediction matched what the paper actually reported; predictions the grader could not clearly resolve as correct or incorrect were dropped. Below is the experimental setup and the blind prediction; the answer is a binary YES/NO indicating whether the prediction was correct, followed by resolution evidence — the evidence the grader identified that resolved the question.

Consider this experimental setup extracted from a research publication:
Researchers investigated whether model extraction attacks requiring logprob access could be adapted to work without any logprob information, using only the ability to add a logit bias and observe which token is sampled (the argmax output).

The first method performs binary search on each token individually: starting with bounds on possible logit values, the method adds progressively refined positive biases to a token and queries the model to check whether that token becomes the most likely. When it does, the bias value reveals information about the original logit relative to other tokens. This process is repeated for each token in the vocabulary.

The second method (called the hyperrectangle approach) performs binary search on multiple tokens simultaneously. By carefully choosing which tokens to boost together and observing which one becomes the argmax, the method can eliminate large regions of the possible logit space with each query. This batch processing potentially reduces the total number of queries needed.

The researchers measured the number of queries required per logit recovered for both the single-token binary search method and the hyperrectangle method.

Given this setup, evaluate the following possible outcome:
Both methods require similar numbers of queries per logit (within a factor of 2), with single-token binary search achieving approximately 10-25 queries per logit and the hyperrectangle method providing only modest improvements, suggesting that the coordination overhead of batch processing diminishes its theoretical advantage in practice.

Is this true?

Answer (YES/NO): YES